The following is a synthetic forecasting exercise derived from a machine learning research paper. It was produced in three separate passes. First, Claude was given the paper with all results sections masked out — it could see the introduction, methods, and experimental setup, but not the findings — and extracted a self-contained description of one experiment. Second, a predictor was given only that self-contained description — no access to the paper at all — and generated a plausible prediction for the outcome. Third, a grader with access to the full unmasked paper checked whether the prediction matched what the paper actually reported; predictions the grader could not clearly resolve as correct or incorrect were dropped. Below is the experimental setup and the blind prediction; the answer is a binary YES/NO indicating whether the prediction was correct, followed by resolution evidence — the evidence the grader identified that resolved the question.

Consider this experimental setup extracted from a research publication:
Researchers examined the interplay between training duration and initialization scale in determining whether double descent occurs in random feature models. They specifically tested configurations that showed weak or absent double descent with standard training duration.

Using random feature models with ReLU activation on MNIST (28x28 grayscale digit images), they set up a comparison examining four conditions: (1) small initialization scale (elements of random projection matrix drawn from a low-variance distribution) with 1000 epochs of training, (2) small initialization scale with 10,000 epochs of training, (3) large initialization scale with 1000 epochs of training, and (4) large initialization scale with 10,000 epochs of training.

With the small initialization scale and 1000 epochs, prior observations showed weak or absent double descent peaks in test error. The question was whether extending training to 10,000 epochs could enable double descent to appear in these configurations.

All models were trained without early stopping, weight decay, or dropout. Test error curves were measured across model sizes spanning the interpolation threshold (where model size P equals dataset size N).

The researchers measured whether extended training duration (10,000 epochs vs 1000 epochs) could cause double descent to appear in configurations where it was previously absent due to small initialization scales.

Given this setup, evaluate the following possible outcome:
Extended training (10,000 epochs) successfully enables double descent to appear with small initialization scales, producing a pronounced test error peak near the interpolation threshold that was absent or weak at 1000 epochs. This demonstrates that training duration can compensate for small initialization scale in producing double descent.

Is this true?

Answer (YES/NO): YES